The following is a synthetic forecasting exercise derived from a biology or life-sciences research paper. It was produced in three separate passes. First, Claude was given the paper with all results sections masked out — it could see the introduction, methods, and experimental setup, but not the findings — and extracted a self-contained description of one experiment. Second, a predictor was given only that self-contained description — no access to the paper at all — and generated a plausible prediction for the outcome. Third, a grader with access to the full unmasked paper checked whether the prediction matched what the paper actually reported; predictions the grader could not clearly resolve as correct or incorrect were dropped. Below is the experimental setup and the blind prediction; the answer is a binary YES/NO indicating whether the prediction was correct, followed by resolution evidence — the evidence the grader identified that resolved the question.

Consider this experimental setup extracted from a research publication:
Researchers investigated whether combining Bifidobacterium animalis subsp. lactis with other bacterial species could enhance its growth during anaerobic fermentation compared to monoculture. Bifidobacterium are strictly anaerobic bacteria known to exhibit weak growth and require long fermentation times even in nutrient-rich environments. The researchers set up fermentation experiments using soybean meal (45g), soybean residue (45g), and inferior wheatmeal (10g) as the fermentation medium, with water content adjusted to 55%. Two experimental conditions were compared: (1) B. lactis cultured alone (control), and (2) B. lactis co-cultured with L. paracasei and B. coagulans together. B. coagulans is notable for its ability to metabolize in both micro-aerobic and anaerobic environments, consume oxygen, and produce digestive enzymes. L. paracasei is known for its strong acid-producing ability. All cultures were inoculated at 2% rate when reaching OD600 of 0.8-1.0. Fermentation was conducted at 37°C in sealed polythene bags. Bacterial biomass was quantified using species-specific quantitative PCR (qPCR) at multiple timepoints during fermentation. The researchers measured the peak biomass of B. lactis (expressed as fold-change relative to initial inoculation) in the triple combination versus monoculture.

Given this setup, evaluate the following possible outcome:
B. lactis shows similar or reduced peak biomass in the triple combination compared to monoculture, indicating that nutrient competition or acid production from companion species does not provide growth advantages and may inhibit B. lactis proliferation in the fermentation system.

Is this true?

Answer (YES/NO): NO